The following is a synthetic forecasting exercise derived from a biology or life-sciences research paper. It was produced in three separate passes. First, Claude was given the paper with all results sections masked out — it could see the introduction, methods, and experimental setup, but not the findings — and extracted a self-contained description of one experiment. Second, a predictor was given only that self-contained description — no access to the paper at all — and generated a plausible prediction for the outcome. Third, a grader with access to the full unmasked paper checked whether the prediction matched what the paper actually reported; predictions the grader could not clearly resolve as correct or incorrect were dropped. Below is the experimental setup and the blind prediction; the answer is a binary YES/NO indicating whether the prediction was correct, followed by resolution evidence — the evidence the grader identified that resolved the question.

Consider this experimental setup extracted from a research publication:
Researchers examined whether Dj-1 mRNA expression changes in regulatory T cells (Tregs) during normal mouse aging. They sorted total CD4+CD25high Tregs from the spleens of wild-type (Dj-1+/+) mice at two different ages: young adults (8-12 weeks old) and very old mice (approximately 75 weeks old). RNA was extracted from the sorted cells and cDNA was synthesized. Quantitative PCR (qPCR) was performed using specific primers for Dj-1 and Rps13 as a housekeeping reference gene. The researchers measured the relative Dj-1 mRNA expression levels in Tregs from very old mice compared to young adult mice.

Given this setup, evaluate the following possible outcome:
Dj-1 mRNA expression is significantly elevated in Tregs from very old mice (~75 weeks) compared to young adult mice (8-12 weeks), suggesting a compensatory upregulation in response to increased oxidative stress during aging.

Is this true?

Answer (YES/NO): NO